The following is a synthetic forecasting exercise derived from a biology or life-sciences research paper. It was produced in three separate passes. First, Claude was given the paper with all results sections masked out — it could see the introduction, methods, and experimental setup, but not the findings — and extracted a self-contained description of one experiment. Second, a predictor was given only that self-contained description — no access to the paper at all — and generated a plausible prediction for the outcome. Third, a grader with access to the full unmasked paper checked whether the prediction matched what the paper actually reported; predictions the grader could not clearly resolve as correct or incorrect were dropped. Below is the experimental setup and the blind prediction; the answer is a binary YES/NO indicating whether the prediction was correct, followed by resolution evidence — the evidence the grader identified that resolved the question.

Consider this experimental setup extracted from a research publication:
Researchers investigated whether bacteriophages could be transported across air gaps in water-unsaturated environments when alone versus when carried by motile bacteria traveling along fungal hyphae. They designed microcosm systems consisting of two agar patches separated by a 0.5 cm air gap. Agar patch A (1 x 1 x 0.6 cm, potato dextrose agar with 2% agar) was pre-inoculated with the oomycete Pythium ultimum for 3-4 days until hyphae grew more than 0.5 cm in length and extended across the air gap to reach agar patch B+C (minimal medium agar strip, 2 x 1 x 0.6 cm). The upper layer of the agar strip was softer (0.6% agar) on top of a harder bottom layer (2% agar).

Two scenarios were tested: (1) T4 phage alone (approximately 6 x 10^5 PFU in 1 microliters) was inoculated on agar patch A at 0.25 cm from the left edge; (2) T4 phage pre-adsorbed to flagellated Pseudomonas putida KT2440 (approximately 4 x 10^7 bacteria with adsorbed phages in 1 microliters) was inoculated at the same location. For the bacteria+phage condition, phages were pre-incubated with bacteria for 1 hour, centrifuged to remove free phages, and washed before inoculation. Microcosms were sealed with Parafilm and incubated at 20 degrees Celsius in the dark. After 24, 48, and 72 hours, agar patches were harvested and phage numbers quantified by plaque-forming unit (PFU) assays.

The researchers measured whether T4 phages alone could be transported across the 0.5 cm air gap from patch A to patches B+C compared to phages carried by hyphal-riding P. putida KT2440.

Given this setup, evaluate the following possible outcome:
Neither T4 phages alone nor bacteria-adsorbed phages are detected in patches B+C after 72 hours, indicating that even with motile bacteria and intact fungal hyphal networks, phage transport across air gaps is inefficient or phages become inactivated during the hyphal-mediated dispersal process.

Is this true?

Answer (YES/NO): NO